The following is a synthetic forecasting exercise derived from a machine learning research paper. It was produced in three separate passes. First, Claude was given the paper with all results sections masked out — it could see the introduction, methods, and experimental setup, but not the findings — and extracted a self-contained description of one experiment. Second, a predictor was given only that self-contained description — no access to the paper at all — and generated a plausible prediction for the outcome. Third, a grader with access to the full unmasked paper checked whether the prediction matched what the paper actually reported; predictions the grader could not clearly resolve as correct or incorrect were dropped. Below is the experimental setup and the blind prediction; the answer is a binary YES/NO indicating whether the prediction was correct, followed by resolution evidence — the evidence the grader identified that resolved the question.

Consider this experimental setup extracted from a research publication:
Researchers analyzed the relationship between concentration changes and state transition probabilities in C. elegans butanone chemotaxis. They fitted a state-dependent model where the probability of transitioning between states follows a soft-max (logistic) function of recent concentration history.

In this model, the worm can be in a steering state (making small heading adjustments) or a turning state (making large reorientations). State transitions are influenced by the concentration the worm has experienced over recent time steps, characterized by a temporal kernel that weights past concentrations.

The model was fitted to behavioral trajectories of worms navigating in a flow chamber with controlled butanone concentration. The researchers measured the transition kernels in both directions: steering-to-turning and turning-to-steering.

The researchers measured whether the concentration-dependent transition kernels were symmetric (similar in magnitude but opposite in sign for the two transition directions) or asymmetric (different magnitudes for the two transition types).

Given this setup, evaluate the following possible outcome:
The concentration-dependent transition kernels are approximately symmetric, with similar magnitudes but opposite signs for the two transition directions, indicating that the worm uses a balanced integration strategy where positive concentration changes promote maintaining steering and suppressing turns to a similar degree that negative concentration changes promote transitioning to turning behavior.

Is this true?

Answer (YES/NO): YES